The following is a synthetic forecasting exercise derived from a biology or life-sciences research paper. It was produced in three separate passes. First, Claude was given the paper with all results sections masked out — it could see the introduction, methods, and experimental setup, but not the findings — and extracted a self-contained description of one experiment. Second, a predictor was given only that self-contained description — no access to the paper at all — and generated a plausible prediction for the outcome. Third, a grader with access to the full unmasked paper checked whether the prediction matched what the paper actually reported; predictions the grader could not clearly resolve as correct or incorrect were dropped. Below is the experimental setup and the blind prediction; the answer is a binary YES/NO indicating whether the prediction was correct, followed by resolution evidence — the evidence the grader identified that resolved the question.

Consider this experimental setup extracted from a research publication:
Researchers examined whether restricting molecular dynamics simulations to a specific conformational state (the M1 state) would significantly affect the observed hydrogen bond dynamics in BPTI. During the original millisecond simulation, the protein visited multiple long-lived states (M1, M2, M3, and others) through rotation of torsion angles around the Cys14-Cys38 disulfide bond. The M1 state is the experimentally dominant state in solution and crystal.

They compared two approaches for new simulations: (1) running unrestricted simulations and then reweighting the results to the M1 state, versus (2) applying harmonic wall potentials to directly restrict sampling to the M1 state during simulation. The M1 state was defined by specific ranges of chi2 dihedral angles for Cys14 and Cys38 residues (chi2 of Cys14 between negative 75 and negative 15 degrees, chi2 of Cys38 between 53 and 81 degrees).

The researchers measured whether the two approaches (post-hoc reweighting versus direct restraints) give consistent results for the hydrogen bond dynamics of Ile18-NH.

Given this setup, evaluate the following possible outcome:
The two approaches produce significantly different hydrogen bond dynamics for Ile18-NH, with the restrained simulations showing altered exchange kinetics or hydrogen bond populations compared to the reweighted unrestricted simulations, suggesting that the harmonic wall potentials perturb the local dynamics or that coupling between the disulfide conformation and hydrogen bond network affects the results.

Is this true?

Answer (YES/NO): NO